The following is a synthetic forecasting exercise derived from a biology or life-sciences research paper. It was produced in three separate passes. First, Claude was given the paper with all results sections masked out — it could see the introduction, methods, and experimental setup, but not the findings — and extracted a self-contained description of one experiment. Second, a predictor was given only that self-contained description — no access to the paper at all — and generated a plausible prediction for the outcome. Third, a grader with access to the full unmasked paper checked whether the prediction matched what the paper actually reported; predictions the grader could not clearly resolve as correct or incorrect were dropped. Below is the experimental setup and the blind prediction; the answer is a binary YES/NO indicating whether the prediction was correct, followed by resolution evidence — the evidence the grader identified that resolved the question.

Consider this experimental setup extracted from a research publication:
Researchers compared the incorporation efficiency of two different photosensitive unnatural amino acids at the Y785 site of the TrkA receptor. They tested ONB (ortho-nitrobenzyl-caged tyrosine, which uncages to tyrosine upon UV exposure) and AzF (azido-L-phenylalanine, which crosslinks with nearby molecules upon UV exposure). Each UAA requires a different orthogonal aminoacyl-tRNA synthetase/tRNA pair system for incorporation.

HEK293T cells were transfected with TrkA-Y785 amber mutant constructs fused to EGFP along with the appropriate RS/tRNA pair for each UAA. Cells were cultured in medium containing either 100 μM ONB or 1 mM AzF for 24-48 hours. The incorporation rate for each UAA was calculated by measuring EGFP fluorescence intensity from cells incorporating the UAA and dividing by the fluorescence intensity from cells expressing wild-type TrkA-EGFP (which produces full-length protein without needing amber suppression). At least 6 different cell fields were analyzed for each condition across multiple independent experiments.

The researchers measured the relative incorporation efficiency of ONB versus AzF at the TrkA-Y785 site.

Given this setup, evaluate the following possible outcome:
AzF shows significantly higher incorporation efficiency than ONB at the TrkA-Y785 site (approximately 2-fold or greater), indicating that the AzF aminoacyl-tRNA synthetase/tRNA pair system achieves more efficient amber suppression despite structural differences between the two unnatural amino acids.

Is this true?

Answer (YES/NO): NO